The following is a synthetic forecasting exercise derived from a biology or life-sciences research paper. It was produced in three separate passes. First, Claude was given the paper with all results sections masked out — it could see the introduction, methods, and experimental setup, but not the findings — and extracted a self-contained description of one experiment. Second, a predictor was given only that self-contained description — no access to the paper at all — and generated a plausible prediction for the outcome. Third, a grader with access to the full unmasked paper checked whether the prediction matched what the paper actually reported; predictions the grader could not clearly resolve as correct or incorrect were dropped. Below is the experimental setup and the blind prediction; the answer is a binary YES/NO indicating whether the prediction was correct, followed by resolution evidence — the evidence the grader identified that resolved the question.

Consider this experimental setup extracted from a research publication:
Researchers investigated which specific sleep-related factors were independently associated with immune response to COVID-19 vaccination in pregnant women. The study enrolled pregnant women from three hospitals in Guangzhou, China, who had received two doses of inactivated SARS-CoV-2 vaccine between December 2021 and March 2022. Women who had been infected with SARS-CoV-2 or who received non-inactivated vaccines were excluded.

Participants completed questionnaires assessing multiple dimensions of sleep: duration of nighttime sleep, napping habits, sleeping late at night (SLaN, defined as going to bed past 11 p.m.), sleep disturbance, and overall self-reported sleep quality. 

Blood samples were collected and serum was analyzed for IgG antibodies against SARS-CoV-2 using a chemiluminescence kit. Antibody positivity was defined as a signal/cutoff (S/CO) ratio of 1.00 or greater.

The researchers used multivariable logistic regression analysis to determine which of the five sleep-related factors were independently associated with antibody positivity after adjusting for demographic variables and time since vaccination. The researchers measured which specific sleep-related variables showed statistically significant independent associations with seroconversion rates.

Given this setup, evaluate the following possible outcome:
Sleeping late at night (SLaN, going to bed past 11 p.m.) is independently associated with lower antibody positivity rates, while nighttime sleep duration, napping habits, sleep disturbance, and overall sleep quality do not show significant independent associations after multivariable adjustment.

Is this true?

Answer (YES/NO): NO